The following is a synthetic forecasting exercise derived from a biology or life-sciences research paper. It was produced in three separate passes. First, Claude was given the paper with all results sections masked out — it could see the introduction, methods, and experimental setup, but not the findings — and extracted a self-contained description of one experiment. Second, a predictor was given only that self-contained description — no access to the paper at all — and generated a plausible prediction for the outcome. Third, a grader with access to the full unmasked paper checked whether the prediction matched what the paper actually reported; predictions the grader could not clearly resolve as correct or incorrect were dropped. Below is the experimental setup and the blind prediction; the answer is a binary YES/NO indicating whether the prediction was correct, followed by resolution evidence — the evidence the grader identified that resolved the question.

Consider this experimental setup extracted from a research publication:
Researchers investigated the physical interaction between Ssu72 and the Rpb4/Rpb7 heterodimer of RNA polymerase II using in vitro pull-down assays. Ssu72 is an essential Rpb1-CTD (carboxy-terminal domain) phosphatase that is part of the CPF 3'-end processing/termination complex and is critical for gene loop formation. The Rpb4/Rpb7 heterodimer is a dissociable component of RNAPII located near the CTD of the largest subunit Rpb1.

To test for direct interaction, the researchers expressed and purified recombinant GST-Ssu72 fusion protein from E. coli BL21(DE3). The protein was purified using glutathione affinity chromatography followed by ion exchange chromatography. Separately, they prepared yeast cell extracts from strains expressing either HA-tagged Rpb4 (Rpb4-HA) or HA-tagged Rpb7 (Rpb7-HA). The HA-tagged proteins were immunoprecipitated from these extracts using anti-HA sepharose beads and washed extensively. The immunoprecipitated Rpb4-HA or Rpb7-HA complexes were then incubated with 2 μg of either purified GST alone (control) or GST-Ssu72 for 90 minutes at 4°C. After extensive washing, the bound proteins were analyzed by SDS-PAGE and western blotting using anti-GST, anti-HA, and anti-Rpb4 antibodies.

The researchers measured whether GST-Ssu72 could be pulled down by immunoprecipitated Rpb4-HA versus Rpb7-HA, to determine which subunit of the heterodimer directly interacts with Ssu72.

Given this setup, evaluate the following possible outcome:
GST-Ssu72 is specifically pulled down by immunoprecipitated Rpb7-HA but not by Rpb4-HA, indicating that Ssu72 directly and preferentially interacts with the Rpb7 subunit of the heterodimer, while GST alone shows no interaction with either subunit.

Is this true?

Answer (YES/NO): NO